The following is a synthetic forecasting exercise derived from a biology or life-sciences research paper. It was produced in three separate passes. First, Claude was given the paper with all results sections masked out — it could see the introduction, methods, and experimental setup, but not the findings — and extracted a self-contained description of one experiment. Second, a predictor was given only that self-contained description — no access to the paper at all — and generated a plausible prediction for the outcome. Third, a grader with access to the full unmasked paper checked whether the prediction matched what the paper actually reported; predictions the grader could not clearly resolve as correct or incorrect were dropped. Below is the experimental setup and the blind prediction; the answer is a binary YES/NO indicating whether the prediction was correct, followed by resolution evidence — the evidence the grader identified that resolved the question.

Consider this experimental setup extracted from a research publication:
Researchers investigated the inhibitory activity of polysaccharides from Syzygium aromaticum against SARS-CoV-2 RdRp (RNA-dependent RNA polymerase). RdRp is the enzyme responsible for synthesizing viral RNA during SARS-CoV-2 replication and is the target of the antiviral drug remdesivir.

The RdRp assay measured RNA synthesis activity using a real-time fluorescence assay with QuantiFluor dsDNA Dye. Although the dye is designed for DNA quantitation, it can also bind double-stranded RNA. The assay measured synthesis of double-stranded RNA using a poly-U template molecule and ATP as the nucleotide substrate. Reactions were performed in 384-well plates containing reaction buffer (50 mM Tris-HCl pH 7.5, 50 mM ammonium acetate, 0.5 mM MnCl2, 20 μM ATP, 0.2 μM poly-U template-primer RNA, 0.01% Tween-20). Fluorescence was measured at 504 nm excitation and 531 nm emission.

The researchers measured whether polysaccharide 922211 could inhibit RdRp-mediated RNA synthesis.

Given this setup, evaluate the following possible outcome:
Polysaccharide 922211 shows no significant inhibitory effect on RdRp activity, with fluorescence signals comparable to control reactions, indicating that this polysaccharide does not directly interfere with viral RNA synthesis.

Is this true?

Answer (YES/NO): YES